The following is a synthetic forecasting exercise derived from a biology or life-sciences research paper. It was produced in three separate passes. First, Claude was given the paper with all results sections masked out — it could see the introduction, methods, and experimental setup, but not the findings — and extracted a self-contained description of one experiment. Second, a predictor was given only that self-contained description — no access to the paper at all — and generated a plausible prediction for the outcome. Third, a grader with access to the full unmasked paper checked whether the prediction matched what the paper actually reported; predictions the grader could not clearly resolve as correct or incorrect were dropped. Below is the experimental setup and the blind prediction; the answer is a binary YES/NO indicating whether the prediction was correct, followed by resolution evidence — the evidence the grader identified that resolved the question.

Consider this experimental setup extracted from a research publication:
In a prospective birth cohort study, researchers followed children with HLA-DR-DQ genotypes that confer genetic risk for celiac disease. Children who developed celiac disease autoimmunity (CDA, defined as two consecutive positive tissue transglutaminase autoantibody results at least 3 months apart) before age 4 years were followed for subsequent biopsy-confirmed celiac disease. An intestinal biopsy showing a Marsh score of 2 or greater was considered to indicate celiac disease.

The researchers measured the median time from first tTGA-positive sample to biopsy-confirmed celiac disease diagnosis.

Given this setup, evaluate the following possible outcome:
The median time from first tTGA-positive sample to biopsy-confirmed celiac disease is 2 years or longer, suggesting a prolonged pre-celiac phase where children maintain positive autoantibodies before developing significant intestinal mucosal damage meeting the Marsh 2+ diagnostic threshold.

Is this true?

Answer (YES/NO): NO